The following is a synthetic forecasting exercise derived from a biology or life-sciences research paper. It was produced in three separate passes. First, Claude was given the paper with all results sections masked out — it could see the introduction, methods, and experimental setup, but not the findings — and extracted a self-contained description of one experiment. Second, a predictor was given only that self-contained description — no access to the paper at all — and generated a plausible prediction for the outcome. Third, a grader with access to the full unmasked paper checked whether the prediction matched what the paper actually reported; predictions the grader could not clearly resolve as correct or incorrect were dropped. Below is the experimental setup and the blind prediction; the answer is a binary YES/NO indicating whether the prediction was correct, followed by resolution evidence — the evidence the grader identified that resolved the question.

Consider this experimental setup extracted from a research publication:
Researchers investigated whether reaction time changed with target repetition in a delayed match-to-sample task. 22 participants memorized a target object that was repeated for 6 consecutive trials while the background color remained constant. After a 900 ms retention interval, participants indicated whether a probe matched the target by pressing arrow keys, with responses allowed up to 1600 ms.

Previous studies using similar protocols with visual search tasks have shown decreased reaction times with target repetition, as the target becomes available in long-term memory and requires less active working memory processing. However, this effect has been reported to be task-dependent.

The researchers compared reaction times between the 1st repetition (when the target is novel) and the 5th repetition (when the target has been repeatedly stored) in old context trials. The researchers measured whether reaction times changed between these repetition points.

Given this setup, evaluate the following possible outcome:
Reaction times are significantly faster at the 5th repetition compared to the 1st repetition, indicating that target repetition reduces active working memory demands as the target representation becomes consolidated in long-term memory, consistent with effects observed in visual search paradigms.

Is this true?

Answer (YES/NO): NO